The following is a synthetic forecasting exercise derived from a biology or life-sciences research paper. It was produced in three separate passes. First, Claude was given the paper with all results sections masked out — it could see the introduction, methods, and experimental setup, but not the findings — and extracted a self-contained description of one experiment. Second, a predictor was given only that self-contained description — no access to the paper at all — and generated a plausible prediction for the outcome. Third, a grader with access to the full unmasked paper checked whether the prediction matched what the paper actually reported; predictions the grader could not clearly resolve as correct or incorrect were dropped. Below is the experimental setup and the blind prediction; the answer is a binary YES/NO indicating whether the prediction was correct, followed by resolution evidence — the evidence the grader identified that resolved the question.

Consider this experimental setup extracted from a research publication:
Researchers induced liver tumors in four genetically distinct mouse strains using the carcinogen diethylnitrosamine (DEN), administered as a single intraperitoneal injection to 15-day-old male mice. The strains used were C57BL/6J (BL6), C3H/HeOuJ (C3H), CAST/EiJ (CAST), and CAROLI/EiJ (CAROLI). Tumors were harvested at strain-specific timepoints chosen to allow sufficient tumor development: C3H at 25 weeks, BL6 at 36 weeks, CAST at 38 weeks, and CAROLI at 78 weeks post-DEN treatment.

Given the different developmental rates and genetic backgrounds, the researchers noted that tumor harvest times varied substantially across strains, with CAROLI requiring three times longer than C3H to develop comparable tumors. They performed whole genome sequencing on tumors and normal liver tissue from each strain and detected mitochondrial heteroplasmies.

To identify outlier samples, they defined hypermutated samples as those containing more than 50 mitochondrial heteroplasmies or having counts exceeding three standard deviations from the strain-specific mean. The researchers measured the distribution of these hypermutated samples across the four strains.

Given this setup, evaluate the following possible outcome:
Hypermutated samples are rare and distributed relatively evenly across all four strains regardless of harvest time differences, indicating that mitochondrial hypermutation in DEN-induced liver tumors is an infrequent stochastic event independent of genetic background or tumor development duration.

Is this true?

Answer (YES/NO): NO